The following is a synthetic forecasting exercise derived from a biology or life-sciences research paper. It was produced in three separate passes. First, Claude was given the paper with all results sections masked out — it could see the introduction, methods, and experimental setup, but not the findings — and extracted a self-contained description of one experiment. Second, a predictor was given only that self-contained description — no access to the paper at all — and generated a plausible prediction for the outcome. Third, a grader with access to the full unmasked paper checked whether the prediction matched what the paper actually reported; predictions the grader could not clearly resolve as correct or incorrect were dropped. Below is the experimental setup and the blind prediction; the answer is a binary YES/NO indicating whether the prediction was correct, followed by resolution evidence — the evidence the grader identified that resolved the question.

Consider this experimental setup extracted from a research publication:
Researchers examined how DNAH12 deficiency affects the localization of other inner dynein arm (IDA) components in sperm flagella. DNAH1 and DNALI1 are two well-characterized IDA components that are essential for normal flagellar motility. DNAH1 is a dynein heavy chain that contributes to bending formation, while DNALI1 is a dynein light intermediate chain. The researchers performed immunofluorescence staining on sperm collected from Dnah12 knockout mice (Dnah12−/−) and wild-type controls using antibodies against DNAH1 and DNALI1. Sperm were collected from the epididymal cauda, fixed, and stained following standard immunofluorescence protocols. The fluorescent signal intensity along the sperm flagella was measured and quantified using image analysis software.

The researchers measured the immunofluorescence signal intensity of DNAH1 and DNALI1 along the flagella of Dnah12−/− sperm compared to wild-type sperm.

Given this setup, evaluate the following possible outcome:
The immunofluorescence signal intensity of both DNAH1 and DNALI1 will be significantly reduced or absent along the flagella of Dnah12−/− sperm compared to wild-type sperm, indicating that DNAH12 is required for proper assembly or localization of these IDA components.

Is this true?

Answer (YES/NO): YES